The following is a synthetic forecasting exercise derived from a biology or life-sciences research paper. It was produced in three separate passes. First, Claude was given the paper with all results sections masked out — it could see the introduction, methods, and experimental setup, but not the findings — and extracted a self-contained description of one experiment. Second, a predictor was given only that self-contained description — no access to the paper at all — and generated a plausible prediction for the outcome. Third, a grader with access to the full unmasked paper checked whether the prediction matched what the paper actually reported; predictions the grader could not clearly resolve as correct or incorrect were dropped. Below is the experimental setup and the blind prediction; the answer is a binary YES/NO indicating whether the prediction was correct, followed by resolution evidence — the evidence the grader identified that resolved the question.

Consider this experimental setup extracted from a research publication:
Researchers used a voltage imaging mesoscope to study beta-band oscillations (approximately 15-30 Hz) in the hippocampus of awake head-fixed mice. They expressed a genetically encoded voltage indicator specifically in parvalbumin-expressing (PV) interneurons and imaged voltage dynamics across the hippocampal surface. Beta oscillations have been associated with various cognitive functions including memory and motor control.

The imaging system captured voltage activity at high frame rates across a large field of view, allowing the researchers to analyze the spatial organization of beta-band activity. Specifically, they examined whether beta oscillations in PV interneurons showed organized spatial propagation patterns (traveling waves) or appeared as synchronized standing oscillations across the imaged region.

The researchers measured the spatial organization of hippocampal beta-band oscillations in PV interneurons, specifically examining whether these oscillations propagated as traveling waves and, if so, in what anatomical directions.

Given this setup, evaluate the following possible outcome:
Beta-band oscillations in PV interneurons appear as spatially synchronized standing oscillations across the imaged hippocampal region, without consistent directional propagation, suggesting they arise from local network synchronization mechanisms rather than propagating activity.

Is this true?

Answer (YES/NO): NO